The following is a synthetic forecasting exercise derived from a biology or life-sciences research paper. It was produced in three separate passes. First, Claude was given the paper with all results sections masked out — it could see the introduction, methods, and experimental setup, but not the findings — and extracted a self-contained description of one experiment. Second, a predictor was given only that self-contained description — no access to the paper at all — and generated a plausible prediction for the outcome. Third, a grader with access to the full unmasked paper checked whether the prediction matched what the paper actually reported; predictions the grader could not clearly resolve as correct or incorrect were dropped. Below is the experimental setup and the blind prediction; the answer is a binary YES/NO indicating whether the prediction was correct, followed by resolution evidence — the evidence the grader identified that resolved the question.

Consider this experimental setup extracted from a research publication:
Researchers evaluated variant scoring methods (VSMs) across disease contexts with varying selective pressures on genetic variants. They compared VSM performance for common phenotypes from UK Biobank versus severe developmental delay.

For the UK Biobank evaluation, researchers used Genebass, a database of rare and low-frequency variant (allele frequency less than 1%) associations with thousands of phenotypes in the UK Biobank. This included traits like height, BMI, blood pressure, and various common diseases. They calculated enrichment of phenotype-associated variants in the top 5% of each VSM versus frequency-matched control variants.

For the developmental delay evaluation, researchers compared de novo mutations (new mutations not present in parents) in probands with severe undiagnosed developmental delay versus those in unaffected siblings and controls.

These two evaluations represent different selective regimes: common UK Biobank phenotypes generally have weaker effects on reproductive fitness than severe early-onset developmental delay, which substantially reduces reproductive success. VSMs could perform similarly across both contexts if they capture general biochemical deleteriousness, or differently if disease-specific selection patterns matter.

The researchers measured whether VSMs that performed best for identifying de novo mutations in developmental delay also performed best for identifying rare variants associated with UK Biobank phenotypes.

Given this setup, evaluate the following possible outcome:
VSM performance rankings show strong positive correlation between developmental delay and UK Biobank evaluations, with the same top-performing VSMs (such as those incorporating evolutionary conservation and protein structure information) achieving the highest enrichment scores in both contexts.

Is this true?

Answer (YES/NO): NO